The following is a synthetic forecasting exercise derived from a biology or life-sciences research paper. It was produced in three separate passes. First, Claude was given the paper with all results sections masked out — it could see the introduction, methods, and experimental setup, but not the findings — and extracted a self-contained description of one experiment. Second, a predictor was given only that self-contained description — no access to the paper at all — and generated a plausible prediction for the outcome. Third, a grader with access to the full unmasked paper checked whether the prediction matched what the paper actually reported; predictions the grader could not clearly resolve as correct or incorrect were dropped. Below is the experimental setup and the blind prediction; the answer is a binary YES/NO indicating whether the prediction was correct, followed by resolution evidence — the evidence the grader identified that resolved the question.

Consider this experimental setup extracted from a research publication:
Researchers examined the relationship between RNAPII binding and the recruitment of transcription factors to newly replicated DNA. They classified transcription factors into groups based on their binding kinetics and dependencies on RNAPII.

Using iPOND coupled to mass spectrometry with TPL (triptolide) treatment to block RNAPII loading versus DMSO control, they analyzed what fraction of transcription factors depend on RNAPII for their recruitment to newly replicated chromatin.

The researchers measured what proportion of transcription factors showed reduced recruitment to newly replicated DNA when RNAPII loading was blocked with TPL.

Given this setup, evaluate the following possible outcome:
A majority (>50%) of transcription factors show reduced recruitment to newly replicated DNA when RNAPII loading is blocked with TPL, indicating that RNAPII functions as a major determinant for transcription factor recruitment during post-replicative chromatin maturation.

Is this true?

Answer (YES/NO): NO